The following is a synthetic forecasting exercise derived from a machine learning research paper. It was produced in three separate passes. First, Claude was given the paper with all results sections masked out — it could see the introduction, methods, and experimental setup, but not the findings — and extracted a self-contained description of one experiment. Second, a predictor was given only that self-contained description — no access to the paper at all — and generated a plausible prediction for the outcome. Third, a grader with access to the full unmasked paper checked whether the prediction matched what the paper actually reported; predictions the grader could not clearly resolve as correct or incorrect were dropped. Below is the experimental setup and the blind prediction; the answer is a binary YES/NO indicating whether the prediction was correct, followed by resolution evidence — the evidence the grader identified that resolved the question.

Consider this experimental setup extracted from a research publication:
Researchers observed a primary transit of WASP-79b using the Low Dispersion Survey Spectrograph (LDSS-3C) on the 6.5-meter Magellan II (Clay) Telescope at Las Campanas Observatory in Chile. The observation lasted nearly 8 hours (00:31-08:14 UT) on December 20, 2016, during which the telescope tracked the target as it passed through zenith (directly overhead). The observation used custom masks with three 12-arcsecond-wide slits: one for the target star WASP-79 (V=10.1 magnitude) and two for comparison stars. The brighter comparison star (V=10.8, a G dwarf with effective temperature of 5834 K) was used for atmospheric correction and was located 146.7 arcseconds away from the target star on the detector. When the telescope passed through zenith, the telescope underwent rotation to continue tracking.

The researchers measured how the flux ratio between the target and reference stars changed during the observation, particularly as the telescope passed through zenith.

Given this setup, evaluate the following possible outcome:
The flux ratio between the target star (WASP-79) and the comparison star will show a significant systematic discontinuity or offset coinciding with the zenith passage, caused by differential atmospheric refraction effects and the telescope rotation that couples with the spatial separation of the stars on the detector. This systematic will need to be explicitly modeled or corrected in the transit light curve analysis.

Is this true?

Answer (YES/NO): YES